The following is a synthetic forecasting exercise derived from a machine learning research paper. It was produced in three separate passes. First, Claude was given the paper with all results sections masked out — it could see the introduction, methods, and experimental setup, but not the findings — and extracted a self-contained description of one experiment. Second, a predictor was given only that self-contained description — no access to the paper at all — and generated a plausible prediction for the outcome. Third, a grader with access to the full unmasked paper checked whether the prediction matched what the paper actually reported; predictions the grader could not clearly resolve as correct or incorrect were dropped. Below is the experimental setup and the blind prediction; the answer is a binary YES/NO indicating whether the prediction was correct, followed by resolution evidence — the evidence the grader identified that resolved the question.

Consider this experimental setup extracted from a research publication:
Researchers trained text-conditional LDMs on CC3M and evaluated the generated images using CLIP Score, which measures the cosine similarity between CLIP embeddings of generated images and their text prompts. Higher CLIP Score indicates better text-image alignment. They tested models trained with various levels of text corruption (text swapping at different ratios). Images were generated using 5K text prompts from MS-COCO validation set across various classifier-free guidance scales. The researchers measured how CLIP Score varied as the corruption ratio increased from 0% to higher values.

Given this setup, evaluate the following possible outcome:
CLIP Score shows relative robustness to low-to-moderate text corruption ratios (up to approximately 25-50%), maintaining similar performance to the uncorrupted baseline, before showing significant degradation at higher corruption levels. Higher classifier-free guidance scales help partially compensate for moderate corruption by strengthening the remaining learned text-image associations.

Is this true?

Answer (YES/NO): NO